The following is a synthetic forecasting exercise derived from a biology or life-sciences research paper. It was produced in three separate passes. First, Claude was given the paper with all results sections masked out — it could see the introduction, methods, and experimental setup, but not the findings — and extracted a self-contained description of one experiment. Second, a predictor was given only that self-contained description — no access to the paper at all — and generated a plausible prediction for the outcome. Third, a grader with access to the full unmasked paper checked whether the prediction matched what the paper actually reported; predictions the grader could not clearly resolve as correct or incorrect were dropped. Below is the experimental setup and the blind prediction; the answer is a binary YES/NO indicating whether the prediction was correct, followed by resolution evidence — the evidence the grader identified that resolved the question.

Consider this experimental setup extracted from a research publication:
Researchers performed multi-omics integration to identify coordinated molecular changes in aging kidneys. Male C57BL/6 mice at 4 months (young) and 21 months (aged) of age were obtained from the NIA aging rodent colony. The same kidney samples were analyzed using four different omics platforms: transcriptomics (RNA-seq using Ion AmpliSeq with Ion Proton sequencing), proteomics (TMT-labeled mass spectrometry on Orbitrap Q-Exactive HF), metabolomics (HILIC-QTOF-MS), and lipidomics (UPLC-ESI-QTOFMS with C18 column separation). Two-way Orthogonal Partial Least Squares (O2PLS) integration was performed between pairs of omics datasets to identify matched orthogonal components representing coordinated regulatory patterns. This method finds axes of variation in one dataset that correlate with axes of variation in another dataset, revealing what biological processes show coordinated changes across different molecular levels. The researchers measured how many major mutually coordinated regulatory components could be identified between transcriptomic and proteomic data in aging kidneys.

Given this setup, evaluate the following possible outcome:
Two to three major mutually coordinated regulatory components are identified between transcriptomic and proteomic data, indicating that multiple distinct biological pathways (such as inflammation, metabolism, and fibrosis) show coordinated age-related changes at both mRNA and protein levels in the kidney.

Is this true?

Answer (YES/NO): YES